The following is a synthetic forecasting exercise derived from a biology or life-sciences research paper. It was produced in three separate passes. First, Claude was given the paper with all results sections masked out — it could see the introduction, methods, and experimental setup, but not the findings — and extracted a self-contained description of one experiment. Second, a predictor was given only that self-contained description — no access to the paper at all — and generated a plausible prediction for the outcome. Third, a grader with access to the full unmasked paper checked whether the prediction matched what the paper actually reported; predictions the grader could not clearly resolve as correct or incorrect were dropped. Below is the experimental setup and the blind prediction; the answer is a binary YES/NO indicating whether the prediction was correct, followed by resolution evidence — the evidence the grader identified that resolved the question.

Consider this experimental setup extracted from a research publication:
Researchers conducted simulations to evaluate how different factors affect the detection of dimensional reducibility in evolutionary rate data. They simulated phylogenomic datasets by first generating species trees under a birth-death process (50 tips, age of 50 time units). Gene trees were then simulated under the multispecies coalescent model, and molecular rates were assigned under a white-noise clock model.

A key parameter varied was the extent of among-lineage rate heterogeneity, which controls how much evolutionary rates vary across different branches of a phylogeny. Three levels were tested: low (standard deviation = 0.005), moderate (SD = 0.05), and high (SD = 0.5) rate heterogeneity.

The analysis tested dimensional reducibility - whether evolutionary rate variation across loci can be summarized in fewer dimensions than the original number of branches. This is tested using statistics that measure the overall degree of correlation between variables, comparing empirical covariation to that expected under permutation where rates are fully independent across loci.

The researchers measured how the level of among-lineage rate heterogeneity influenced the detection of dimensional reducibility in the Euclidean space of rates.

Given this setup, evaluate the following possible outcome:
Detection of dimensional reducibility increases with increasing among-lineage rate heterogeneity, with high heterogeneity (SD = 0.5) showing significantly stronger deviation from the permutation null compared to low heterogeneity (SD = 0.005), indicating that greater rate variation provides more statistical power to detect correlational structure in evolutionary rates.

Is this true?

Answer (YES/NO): NO